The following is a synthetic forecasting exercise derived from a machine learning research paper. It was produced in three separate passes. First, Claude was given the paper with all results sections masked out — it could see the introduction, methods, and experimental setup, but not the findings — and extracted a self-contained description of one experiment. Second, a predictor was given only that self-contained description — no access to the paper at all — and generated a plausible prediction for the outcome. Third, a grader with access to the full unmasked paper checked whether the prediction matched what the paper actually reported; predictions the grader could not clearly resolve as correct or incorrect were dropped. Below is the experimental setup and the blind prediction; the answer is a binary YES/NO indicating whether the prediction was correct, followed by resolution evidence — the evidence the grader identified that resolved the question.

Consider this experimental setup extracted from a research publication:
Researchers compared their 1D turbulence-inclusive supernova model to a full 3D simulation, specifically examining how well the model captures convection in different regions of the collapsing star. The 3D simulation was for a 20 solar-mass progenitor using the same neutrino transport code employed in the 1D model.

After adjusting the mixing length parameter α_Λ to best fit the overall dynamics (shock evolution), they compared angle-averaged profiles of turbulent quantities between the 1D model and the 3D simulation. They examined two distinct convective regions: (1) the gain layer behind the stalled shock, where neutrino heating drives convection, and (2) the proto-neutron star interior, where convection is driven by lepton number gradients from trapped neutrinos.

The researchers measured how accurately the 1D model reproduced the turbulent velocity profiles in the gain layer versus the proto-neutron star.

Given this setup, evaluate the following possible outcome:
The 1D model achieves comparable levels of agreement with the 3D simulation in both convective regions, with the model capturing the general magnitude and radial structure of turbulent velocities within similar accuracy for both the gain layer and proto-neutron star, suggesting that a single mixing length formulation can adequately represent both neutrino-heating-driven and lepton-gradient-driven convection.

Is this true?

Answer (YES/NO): NO